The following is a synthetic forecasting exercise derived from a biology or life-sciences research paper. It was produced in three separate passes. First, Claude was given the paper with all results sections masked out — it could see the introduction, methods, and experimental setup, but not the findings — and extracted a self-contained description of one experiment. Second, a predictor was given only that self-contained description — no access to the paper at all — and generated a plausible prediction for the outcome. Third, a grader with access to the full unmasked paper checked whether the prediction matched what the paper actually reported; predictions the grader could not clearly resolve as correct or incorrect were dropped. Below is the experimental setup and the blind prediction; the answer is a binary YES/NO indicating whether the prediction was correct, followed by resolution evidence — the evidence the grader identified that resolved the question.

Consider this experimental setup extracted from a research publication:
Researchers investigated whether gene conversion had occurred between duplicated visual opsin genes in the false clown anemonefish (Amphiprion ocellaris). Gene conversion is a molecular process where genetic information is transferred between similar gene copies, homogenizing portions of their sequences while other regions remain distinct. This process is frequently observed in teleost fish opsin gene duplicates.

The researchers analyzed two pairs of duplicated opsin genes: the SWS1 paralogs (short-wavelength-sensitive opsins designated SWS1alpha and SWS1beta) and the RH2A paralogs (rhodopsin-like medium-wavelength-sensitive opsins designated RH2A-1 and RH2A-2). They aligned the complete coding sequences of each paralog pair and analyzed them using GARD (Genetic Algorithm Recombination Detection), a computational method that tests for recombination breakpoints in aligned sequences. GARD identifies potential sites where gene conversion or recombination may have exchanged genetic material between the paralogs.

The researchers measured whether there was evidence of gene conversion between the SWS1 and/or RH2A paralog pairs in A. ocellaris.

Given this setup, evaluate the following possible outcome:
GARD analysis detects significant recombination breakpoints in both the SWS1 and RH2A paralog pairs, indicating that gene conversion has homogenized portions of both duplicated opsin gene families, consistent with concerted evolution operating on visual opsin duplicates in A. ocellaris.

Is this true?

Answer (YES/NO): YES